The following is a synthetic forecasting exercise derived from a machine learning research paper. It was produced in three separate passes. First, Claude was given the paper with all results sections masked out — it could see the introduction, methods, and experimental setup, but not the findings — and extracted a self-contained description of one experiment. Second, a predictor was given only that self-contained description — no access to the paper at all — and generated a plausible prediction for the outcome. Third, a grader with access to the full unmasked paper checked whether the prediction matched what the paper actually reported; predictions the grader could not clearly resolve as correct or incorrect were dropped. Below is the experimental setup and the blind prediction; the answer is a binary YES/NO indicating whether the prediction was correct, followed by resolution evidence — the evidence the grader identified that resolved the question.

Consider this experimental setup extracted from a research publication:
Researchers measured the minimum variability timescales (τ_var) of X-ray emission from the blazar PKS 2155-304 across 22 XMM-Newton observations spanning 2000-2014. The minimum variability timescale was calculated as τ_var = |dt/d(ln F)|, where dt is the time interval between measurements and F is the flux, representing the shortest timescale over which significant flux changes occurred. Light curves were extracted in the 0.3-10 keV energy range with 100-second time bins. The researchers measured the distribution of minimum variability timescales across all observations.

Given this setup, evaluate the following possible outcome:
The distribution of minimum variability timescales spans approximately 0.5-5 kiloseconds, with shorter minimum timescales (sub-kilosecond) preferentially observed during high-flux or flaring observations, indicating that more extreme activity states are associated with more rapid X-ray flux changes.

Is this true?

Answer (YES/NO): NO